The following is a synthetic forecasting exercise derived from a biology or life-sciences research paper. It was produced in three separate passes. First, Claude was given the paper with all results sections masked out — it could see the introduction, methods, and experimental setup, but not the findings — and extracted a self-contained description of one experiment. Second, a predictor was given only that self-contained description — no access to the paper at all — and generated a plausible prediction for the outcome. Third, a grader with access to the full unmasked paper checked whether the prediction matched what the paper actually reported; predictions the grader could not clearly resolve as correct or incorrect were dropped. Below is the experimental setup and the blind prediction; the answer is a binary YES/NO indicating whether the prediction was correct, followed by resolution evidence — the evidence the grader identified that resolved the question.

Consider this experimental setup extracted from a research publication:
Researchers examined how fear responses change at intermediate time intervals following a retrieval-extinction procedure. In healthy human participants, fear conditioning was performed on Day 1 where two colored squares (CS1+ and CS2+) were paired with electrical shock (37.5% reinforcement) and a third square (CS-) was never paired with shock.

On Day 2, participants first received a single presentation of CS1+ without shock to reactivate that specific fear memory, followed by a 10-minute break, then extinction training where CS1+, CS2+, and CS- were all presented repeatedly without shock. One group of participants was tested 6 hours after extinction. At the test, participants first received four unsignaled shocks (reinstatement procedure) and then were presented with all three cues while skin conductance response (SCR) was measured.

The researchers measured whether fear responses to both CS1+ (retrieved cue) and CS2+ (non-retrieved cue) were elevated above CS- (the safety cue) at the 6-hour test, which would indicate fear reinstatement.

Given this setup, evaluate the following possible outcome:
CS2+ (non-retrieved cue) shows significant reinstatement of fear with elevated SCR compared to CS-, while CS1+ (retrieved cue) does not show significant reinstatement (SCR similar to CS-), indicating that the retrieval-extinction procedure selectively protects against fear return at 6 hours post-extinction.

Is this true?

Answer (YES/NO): NO